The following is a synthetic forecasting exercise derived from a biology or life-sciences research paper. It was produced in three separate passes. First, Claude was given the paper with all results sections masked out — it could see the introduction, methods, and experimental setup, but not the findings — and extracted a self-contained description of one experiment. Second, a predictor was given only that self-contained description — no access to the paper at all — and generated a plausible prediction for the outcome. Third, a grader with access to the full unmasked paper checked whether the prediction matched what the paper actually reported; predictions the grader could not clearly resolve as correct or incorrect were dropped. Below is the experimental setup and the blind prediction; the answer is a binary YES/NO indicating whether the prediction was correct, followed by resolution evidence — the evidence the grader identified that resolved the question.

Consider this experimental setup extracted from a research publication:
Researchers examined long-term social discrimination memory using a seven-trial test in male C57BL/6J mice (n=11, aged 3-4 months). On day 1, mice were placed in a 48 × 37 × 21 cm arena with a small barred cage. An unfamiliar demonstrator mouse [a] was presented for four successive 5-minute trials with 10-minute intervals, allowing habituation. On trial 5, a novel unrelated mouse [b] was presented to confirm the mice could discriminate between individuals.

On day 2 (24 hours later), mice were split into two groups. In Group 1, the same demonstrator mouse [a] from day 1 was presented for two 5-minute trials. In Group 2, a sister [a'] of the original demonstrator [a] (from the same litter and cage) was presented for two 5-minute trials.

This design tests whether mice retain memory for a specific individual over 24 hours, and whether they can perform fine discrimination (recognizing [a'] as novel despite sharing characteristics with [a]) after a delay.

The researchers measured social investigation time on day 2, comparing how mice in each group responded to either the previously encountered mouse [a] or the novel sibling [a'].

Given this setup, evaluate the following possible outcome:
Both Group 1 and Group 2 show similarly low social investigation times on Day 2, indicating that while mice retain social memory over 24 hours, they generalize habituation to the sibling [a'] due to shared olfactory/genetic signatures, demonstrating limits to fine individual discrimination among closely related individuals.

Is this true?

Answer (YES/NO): NO